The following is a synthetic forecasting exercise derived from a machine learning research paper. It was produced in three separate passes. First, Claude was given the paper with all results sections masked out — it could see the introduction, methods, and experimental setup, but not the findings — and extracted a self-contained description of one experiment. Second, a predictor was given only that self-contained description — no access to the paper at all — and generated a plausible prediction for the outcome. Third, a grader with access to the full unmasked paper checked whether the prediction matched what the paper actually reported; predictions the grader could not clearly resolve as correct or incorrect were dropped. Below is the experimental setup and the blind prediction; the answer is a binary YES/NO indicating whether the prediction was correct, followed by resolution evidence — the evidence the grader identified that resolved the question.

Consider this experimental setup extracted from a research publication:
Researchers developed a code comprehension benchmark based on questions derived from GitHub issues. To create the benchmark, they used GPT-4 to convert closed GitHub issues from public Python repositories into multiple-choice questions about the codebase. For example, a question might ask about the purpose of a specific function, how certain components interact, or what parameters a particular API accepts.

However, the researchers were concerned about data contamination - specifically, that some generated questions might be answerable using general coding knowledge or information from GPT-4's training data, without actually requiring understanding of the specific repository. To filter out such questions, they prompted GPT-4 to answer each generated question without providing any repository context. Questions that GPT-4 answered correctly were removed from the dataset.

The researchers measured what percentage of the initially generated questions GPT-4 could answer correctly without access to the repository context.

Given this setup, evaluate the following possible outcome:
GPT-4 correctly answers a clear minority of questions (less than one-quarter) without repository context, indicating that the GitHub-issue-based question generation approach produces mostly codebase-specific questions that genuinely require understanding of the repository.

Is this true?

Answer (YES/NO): NO